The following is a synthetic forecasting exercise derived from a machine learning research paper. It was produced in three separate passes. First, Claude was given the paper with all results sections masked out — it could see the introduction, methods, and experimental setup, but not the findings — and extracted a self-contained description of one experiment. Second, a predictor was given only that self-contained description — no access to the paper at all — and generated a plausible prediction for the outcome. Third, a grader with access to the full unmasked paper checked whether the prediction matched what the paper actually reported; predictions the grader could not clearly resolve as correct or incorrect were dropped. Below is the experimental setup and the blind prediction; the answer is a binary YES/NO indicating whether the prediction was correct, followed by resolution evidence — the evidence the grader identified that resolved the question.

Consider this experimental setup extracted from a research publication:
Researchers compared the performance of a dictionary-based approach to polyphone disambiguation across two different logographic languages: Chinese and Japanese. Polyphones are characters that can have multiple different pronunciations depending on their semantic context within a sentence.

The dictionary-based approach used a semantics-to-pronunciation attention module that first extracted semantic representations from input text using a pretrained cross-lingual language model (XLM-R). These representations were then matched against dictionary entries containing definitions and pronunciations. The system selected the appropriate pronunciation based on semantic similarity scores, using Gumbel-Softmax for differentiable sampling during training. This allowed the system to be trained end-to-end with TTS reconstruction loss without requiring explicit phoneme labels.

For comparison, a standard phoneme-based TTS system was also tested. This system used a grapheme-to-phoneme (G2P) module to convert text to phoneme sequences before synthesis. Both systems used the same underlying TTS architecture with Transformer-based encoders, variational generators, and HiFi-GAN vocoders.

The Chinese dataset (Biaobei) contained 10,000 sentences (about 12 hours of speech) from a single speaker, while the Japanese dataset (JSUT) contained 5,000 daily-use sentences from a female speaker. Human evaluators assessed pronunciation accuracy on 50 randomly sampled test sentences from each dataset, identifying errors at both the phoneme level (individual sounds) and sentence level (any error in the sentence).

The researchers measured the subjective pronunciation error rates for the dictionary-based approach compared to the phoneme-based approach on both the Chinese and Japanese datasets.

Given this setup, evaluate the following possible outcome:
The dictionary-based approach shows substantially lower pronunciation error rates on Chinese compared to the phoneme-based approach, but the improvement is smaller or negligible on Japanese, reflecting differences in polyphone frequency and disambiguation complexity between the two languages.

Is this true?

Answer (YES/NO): NO